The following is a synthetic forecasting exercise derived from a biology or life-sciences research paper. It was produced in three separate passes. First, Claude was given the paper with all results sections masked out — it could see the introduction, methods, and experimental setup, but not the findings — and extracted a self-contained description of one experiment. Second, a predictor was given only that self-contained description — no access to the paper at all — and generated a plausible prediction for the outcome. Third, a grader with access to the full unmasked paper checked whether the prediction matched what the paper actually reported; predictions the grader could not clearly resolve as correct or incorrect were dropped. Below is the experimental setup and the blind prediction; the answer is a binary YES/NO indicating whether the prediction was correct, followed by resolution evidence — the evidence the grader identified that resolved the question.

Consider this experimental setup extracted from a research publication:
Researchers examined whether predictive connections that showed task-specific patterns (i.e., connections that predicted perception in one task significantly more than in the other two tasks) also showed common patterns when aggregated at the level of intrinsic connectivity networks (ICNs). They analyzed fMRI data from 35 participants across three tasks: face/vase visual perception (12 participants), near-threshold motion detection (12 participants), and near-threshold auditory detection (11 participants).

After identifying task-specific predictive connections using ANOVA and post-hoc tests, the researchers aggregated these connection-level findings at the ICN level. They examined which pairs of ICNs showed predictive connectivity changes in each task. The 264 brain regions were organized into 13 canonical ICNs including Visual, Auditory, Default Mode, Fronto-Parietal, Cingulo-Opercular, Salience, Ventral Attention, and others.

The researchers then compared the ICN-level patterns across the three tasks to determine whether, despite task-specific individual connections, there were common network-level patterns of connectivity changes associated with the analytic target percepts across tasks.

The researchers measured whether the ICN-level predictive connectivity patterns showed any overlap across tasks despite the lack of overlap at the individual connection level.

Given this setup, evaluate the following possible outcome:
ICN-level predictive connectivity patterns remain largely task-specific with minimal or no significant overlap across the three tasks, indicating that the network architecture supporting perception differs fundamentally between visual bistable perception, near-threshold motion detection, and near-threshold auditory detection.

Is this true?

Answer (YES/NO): NO